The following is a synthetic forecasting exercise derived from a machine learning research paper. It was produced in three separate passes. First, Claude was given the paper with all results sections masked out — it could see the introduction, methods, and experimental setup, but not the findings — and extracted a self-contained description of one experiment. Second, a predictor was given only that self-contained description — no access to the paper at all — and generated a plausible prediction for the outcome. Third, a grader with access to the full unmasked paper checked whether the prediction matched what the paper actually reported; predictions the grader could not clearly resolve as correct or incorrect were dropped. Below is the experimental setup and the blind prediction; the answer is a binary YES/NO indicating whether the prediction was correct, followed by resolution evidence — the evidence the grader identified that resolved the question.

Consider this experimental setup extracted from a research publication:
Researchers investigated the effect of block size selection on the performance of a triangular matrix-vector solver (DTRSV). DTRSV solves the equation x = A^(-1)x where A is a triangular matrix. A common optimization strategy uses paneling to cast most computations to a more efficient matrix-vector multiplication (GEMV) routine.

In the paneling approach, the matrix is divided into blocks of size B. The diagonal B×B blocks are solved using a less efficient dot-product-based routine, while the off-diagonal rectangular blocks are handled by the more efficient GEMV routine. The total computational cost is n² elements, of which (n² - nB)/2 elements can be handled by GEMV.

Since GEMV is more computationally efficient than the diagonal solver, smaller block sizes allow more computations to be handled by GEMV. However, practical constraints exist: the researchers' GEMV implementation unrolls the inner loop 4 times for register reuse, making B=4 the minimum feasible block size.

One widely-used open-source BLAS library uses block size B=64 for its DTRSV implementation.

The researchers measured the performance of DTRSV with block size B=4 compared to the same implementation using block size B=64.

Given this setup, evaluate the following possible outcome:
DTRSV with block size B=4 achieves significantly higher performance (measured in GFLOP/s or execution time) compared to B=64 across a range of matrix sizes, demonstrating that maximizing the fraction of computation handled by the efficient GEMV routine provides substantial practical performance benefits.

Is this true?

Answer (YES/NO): YES